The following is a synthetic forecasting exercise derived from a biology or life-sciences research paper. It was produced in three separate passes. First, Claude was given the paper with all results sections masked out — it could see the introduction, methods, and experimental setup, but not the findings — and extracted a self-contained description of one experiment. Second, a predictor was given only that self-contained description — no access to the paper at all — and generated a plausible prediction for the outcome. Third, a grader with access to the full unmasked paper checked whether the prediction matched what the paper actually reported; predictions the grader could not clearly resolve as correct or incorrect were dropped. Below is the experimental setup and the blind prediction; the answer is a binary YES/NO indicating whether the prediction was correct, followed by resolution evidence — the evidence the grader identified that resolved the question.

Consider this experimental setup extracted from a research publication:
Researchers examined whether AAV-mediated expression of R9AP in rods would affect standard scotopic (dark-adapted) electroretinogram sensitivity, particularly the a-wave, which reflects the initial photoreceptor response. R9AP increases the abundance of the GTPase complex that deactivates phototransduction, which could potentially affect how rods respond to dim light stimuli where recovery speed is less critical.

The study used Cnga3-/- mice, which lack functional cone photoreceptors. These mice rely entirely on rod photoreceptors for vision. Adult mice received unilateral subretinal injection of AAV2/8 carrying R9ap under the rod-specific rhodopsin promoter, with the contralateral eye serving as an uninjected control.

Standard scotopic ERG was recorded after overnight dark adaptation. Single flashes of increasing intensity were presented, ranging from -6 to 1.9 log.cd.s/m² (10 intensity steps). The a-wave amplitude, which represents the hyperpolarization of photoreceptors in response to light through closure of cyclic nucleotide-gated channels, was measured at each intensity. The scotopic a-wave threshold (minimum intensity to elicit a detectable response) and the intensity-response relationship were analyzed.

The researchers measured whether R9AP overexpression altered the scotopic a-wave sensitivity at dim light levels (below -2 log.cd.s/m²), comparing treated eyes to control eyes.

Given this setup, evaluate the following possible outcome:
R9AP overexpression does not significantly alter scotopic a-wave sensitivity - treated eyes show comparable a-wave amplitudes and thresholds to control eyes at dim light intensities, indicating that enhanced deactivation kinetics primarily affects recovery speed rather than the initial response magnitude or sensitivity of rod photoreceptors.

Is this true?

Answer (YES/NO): NO